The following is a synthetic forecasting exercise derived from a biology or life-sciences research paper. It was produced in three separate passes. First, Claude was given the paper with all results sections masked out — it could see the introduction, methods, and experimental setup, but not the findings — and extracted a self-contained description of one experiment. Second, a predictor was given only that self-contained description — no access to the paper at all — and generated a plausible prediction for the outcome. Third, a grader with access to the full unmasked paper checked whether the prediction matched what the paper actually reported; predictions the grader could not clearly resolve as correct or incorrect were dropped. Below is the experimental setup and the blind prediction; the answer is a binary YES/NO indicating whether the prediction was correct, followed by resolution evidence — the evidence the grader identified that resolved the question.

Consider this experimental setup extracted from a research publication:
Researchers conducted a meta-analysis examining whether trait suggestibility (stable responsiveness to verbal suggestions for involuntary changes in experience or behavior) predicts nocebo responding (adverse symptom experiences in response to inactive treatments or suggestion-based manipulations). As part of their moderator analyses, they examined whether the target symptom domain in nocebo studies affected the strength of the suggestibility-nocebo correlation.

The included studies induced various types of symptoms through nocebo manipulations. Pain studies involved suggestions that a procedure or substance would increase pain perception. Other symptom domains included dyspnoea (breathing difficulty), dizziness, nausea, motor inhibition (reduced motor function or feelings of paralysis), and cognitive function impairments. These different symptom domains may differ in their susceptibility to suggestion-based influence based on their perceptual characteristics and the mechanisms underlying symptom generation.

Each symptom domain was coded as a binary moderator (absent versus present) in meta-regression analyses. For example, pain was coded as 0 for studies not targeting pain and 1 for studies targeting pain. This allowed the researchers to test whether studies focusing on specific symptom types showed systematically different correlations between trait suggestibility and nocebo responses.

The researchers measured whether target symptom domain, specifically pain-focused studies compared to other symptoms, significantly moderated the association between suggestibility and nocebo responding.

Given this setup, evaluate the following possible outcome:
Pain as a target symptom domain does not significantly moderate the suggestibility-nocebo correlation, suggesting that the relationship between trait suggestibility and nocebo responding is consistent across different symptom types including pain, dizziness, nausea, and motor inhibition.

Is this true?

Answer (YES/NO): YES